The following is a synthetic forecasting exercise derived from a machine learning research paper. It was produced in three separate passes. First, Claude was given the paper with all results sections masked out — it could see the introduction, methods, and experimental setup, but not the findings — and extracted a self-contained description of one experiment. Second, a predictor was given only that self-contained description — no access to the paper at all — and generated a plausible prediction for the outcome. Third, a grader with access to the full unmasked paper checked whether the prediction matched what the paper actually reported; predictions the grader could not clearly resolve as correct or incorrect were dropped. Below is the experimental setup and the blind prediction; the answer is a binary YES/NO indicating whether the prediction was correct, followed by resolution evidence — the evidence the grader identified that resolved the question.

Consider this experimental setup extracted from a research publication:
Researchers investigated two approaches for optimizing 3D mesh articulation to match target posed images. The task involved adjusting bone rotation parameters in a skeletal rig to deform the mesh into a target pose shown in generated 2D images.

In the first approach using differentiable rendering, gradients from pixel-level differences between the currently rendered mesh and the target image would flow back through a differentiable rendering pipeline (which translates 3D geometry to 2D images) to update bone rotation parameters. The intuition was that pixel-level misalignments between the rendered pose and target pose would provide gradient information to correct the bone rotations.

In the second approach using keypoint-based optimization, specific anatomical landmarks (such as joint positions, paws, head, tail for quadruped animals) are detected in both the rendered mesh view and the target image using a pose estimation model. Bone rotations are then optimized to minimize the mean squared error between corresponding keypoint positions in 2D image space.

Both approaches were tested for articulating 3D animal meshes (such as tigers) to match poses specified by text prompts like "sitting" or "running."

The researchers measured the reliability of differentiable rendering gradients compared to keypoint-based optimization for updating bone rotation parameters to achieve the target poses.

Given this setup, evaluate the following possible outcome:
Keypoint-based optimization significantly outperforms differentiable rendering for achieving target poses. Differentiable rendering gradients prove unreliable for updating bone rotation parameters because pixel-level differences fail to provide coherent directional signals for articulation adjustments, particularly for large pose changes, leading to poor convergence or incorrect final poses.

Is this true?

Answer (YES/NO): YES